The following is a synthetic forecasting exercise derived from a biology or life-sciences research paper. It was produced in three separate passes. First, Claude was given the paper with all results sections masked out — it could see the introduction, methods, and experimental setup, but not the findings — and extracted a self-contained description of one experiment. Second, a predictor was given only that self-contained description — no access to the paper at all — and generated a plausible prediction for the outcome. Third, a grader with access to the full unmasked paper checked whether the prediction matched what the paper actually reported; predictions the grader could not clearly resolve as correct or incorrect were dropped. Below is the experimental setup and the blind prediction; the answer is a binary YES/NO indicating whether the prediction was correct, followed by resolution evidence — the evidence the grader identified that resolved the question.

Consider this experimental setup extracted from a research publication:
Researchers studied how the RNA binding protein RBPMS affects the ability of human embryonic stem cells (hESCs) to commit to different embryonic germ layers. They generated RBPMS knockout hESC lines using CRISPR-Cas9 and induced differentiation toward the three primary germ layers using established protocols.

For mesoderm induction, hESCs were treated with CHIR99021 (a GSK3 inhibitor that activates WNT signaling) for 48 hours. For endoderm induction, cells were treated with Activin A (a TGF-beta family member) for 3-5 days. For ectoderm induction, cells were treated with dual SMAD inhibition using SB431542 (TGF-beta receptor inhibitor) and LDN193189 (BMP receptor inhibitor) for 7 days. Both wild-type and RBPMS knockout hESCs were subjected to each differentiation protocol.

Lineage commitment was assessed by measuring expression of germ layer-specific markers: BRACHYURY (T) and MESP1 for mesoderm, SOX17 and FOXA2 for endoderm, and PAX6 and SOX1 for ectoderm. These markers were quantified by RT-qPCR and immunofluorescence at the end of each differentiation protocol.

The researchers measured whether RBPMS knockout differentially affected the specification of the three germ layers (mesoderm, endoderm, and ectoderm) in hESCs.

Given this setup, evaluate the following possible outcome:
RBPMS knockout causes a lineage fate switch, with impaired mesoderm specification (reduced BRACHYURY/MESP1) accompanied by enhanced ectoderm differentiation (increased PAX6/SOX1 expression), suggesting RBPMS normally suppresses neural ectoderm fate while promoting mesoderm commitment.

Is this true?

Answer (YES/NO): NO